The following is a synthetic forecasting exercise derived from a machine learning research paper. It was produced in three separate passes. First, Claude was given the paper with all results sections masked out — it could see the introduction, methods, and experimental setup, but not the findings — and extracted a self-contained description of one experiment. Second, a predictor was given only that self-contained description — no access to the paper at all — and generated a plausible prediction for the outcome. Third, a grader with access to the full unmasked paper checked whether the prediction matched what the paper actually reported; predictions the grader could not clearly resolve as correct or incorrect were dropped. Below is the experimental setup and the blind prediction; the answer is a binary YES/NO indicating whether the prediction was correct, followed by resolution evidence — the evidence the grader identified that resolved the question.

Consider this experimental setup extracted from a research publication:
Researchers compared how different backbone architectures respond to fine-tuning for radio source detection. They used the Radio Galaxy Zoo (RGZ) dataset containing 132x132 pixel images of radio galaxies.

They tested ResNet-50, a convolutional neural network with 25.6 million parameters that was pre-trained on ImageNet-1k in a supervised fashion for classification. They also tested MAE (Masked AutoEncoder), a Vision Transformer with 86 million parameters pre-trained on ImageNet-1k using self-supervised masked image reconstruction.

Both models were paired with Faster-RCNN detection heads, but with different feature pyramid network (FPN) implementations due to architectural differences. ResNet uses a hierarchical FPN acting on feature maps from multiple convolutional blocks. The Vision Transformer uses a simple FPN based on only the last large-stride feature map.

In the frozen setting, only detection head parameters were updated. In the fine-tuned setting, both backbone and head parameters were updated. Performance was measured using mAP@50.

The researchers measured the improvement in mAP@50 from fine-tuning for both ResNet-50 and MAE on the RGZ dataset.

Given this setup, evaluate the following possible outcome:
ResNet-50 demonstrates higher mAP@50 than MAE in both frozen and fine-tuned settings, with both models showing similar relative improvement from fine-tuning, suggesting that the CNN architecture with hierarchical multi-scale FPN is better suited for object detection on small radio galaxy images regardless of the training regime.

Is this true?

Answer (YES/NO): NO